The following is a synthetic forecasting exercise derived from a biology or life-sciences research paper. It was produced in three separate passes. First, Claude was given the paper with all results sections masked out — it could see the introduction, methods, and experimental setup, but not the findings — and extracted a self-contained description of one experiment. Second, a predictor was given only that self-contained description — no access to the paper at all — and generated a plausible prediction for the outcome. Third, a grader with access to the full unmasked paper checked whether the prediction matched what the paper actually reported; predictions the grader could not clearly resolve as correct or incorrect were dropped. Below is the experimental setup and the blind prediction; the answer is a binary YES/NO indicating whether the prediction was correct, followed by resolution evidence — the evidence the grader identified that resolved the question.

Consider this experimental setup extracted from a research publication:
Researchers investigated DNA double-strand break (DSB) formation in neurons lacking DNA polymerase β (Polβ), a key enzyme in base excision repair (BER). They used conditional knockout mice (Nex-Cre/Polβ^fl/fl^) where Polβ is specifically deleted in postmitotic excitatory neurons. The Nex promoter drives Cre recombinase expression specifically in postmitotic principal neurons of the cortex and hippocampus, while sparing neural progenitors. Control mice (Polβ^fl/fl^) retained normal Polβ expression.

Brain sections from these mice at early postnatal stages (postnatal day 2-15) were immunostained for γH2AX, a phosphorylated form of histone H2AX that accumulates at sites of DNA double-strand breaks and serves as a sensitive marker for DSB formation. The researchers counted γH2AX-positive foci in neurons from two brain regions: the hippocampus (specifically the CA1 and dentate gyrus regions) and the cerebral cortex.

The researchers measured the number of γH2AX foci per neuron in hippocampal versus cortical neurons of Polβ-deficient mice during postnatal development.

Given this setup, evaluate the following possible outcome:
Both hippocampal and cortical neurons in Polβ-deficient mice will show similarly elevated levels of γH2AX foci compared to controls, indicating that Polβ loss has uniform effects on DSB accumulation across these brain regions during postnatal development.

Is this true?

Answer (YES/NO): NO